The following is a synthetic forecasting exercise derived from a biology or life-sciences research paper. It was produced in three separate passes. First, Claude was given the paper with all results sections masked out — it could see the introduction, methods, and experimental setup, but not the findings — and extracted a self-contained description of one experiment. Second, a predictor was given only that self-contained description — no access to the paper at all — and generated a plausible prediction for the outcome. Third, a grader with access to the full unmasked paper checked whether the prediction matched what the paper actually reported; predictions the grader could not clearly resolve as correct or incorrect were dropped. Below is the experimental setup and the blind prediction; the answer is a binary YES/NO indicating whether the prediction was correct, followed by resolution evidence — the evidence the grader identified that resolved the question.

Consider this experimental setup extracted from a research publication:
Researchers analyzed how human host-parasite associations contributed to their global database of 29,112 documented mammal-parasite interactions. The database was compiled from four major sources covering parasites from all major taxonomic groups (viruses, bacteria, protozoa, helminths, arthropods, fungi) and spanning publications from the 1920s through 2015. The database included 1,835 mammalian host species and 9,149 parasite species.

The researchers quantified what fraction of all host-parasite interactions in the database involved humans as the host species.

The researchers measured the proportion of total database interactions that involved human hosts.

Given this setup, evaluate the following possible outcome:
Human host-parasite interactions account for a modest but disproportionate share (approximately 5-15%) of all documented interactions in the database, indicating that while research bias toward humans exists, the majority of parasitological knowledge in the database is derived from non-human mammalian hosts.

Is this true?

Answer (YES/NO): YES